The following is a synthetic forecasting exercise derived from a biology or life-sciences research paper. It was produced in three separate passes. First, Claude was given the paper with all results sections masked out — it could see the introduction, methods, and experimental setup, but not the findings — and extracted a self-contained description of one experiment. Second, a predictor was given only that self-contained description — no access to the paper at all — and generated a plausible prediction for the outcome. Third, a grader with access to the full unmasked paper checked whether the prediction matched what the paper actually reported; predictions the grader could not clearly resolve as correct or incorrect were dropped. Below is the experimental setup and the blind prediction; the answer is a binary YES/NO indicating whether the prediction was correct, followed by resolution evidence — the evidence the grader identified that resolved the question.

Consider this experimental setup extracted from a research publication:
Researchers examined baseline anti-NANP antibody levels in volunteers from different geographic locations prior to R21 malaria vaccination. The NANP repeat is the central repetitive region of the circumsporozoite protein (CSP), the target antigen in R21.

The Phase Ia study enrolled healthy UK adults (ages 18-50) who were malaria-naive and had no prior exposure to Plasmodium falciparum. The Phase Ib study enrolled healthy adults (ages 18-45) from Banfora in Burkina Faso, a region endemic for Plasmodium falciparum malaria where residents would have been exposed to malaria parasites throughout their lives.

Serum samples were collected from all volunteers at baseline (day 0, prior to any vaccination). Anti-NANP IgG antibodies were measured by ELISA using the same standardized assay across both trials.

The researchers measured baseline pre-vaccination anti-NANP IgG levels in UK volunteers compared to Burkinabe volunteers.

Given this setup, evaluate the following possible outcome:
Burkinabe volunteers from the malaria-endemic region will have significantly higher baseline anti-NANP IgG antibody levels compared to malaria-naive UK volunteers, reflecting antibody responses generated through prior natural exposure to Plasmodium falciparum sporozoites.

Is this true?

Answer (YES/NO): YES